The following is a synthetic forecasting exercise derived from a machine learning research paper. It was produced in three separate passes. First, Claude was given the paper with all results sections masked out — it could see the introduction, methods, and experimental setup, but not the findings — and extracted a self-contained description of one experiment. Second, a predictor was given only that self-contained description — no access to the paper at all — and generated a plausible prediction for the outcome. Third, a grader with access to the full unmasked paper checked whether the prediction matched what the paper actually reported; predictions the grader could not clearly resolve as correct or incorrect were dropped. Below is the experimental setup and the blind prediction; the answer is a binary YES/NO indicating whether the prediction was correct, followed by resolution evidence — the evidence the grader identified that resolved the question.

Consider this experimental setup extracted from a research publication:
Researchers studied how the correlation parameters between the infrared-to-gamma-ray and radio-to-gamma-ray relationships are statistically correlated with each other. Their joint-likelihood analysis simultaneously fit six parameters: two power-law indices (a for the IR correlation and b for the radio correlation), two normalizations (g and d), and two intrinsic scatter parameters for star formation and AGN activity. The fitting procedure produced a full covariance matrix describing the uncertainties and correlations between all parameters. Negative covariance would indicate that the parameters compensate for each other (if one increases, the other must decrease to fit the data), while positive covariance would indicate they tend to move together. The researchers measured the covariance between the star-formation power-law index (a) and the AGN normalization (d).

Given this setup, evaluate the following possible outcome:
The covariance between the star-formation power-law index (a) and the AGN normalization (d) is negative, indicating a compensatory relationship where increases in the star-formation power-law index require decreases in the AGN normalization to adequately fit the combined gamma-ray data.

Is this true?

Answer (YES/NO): NO